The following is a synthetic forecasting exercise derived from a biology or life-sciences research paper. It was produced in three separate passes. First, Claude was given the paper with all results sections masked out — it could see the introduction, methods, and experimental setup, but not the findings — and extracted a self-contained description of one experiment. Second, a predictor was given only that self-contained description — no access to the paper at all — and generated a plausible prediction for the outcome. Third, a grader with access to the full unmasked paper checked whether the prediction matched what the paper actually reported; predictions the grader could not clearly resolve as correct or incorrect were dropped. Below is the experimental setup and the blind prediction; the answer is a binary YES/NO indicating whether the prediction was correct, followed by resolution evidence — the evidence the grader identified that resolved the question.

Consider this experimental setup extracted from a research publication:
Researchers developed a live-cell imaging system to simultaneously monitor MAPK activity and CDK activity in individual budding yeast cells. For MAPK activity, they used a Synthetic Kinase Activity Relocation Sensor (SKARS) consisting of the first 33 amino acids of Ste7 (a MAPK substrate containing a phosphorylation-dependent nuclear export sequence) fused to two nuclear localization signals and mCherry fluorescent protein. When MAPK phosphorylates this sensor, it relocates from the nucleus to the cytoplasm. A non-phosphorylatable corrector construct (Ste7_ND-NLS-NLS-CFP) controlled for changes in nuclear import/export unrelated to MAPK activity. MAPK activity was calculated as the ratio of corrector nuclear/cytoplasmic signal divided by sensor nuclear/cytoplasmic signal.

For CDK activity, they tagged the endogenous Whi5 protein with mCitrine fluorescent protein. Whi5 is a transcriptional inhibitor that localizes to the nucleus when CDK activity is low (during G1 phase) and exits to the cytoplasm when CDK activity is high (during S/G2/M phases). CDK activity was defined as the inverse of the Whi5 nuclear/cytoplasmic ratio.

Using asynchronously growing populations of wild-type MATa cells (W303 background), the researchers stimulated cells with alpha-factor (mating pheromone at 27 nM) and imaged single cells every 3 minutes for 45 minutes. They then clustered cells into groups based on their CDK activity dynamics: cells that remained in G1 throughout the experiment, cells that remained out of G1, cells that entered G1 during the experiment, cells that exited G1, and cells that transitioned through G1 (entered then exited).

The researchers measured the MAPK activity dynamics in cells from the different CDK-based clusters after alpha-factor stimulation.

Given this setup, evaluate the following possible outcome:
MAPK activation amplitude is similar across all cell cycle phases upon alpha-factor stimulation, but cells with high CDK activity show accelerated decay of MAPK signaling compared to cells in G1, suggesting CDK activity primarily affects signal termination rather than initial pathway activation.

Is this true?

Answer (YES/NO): NO